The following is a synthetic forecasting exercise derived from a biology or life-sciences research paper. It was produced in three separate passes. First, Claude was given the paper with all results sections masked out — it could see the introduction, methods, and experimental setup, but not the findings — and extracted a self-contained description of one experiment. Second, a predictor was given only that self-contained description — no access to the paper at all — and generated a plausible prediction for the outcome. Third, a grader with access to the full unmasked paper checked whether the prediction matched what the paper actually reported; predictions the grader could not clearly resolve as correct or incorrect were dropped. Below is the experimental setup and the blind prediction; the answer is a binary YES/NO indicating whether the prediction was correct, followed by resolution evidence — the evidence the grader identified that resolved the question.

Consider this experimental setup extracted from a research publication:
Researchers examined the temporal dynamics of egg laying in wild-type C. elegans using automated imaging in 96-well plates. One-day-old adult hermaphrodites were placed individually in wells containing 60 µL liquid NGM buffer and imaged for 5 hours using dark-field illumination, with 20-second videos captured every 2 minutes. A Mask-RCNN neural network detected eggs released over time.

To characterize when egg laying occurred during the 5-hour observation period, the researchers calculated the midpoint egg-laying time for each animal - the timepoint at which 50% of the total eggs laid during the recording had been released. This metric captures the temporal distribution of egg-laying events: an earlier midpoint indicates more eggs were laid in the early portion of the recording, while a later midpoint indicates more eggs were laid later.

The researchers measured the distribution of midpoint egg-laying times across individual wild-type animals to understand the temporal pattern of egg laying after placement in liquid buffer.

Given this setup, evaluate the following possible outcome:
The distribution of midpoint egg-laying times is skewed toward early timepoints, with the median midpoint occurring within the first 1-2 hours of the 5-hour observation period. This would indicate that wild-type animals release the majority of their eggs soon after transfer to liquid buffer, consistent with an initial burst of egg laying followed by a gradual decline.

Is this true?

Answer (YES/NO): NO